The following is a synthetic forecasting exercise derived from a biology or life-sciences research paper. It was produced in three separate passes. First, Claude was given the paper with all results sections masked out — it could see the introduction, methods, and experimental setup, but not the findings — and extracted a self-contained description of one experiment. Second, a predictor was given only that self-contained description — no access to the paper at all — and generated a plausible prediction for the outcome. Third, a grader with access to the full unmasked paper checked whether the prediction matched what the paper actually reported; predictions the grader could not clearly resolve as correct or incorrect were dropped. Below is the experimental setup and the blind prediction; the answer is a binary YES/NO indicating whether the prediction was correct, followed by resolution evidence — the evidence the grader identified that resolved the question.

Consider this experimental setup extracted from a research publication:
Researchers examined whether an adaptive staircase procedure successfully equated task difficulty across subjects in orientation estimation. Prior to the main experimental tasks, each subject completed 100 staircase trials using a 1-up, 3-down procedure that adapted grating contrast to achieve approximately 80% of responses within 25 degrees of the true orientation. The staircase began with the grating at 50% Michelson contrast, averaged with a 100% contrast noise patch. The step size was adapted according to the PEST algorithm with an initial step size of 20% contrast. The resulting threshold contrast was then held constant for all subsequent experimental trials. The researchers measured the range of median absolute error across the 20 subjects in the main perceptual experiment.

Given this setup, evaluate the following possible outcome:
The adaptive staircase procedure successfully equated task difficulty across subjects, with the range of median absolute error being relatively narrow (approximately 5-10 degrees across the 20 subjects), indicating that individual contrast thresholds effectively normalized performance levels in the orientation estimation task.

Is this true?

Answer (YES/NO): NO